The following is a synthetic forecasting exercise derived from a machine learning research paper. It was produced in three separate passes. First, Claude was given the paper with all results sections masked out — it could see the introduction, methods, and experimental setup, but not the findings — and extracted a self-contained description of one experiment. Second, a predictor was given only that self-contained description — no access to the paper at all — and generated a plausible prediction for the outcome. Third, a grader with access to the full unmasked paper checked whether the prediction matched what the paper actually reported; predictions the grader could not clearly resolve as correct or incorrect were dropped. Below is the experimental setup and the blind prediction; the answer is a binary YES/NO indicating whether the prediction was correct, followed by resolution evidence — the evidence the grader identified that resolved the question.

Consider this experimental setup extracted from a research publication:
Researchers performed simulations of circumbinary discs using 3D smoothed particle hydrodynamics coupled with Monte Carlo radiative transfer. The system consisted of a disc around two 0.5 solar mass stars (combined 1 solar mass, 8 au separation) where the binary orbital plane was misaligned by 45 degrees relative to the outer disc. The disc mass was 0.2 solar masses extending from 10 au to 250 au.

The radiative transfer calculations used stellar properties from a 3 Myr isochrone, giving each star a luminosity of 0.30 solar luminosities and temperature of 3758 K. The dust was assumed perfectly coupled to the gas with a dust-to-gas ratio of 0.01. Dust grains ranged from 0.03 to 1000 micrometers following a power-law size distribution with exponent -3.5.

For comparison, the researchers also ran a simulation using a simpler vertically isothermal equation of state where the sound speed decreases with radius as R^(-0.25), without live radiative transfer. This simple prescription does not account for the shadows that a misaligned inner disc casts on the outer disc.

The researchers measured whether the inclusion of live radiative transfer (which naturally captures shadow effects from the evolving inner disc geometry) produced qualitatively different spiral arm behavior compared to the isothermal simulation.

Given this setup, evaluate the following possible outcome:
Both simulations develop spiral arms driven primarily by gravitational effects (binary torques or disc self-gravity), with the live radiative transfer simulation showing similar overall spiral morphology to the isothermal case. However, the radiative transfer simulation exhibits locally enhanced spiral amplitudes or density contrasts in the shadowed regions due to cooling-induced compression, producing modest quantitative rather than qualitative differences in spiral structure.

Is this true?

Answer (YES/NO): NO